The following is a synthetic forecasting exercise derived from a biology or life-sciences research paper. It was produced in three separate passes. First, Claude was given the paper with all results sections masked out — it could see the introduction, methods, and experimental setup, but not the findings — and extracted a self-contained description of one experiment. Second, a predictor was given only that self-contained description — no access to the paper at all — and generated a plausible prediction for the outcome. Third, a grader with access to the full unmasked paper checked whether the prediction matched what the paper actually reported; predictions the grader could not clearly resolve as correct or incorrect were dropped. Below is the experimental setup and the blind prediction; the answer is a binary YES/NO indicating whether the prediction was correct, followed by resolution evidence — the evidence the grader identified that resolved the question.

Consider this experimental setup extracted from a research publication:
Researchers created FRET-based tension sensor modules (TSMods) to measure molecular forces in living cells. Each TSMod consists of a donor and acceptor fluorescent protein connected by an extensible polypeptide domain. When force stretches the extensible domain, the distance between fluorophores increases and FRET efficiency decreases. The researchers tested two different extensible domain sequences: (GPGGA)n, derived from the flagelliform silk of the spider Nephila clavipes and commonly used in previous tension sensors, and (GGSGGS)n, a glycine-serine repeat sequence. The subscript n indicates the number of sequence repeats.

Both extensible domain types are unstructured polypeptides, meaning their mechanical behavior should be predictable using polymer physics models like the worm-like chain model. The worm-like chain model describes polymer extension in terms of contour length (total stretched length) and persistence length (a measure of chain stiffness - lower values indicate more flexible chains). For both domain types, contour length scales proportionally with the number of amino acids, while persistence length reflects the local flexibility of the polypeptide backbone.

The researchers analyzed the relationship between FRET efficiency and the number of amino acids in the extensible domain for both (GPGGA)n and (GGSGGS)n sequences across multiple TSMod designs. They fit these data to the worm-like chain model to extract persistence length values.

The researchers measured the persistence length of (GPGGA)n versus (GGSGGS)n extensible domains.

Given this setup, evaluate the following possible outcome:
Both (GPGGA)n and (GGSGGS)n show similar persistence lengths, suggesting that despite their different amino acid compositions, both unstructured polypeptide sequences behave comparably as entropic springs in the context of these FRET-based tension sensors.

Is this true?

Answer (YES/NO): NO